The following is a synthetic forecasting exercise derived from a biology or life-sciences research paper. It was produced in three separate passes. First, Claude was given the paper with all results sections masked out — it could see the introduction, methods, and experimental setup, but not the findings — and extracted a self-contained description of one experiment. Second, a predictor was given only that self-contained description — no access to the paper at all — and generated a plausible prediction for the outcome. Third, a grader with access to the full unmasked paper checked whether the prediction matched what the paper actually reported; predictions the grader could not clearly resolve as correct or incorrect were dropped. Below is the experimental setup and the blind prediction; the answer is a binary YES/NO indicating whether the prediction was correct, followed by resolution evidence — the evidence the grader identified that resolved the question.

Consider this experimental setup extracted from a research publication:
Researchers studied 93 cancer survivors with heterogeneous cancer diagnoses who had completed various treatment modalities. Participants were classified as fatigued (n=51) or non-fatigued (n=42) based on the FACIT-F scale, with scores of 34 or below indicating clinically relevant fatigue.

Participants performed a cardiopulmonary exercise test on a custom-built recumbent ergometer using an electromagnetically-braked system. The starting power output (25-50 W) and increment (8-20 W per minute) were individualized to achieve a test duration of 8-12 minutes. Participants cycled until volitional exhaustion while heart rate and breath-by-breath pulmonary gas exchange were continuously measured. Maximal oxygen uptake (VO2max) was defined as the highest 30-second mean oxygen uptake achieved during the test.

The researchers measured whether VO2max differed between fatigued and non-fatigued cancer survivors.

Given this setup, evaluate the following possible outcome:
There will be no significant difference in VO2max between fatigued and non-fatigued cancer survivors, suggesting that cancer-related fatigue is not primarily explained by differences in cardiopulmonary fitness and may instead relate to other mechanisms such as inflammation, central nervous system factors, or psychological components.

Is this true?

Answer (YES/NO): NO